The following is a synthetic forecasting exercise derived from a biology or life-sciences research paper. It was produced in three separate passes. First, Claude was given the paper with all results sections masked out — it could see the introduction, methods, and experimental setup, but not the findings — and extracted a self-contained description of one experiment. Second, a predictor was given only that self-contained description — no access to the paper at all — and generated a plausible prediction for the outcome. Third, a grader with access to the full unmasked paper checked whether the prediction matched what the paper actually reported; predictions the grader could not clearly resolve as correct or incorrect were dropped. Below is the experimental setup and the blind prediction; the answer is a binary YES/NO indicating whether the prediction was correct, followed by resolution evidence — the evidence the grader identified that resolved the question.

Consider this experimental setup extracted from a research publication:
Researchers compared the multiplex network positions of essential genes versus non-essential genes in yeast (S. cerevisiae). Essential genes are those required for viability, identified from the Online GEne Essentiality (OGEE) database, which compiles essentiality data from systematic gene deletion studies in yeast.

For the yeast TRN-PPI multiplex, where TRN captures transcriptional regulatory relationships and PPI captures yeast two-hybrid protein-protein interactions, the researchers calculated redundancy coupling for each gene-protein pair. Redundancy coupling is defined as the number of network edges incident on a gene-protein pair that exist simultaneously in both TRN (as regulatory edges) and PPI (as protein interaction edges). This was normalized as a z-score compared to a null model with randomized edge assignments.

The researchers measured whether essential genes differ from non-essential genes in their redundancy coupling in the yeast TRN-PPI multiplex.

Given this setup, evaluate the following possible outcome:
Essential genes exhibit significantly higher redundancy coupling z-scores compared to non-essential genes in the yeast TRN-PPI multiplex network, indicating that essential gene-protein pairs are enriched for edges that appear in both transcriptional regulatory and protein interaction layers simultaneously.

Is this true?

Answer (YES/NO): NO